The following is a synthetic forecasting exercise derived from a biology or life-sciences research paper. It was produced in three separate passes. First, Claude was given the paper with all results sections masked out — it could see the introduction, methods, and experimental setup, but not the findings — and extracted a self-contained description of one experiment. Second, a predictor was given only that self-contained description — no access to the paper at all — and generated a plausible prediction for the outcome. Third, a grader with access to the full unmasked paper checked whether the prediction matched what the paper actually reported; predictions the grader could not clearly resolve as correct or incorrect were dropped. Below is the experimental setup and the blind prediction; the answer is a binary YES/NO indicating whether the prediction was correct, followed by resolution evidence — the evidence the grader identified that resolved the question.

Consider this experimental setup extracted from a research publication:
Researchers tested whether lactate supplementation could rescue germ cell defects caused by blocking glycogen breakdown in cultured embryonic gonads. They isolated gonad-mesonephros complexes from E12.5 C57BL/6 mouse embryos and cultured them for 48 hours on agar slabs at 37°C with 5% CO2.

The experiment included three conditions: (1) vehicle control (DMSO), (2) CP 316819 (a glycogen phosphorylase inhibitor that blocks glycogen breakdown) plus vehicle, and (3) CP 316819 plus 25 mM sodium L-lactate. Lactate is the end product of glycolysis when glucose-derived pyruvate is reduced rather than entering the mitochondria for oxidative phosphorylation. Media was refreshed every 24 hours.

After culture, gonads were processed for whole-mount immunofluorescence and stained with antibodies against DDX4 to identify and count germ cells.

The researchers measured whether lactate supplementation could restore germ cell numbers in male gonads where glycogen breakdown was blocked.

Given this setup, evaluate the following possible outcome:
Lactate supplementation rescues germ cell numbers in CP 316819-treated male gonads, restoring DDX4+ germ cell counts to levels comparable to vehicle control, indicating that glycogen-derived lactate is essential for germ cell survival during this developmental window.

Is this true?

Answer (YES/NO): NO